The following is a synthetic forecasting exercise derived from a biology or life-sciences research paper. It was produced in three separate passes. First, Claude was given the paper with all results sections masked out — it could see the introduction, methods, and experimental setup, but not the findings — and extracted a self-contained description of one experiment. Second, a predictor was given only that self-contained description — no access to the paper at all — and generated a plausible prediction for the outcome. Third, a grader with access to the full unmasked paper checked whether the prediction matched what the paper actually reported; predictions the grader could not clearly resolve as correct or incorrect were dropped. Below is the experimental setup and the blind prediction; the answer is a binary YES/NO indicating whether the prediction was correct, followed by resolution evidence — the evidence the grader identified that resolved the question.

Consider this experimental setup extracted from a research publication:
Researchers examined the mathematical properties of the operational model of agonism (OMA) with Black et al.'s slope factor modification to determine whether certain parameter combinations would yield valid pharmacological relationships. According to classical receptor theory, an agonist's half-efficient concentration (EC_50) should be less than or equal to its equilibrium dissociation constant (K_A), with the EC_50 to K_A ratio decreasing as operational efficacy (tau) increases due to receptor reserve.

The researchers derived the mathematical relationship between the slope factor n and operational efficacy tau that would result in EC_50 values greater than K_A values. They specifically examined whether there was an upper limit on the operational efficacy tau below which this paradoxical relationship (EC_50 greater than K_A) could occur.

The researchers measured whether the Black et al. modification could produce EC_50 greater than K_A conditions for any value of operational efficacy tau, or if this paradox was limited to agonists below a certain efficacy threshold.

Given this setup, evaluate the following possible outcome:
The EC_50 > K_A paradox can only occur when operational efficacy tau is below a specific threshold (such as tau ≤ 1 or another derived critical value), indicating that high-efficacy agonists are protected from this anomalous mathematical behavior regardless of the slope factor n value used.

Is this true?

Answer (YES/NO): YES